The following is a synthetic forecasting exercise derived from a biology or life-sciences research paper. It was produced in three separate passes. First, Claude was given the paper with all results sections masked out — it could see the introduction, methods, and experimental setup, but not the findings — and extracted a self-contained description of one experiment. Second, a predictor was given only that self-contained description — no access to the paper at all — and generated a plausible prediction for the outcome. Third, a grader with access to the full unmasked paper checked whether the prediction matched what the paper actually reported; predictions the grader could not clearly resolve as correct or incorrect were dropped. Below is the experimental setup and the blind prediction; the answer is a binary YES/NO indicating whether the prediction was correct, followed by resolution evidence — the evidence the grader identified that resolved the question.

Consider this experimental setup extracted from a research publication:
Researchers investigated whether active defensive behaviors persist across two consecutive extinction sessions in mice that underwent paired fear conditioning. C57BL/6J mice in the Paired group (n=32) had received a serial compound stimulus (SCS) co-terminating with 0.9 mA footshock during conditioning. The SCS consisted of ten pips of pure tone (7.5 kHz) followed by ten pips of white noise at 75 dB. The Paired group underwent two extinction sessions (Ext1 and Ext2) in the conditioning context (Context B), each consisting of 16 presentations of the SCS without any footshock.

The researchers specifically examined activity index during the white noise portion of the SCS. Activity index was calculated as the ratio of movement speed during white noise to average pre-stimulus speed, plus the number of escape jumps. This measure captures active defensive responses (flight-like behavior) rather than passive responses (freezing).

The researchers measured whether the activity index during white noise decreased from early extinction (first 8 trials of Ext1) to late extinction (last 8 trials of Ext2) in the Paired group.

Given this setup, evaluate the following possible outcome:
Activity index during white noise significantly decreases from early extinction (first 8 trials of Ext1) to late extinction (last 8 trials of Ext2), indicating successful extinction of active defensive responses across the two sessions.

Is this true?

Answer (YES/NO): YES